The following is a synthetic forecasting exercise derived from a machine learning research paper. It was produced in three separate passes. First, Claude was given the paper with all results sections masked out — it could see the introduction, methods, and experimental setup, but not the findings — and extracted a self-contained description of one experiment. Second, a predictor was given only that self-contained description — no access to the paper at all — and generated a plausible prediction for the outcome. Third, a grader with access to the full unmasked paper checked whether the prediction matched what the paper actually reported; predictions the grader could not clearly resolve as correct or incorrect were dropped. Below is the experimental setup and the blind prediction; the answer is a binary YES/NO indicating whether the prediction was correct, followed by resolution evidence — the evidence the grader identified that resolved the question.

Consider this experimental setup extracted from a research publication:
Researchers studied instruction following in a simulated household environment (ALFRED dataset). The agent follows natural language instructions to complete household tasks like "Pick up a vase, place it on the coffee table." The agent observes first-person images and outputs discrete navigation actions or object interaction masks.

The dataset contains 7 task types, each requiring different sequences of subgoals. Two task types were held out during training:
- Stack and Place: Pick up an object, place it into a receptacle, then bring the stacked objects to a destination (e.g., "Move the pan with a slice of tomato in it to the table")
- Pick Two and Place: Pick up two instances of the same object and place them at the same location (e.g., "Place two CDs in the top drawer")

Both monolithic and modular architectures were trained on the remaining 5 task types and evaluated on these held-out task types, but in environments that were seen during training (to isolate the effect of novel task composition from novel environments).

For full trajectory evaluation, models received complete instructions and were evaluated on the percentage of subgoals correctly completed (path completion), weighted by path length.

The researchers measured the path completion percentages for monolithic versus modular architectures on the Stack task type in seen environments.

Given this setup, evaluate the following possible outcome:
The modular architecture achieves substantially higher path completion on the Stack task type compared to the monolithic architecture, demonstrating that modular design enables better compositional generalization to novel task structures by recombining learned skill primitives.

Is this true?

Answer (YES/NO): NO